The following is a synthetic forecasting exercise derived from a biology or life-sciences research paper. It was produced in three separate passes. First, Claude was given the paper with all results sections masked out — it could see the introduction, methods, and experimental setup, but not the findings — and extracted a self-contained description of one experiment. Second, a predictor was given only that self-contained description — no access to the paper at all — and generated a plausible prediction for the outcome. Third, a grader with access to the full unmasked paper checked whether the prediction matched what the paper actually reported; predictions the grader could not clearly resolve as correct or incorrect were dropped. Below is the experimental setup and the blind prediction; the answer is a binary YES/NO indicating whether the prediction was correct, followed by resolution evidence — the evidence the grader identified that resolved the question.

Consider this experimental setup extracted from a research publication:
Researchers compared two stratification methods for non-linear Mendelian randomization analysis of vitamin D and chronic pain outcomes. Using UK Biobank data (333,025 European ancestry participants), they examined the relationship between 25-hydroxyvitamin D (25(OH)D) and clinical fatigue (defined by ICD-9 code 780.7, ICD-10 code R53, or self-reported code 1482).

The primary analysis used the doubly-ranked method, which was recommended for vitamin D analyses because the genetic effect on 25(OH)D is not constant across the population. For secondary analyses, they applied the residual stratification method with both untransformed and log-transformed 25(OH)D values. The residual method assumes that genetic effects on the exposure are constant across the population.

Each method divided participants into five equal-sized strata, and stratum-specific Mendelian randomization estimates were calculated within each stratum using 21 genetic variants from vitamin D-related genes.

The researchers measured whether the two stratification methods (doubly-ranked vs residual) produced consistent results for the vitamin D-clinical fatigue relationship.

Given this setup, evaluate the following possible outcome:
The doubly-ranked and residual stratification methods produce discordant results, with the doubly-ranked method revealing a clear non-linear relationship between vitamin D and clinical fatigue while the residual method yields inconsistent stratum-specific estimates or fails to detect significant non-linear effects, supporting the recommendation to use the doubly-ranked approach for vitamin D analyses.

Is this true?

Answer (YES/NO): NO